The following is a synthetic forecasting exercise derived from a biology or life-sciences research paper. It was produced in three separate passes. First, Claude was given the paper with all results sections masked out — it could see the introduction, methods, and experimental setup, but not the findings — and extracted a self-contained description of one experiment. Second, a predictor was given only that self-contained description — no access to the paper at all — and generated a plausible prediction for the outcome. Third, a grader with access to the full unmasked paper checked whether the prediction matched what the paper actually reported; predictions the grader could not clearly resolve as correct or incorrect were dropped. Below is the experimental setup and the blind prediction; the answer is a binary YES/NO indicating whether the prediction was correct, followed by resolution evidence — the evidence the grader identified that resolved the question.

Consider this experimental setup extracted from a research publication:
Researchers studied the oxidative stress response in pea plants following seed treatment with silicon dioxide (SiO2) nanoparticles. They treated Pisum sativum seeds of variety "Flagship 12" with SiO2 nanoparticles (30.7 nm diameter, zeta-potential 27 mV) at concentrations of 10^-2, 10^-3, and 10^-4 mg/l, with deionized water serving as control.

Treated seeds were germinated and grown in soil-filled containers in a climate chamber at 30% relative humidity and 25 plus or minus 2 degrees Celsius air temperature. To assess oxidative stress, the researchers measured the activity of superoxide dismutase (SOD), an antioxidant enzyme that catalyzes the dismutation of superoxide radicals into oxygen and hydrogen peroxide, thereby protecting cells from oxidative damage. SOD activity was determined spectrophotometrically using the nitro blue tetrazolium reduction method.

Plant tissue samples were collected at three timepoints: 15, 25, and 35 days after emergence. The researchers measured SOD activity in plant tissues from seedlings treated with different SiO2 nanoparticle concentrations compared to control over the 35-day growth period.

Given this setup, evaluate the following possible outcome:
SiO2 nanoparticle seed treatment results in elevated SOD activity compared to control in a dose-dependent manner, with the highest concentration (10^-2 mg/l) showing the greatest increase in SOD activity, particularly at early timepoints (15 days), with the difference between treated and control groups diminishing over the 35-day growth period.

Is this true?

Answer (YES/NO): NO